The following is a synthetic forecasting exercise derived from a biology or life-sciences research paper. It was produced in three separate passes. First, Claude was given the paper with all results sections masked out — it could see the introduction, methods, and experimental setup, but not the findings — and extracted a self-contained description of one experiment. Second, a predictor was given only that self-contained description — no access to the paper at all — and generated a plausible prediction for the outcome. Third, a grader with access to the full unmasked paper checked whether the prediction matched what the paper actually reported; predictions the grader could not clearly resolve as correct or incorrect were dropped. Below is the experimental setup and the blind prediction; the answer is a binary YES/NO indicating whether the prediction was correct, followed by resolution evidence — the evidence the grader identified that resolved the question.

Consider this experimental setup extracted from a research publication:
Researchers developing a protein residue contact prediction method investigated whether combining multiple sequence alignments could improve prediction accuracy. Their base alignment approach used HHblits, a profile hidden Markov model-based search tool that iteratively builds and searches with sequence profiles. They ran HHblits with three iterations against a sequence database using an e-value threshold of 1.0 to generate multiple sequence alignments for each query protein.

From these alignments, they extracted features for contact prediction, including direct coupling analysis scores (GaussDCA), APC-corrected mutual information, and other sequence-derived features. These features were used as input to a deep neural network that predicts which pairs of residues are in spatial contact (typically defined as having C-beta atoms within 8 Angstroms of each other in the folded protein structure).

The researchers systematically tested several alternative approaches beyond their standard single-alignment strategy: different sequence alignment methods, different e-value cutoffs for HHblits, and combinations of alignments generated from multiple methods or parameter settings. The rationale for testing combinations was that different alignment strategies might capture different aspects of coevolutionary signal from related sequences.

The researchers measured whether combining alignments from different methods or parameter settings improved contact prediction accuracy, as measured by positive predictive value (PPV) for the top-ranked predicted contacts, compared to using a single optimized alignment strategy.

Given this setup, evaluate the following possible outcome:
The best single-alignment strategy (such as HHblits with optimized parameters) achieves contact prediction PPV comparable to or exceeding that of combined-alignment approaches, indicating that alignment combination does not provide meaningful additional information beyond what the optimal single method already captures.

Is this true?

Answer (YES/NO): YES